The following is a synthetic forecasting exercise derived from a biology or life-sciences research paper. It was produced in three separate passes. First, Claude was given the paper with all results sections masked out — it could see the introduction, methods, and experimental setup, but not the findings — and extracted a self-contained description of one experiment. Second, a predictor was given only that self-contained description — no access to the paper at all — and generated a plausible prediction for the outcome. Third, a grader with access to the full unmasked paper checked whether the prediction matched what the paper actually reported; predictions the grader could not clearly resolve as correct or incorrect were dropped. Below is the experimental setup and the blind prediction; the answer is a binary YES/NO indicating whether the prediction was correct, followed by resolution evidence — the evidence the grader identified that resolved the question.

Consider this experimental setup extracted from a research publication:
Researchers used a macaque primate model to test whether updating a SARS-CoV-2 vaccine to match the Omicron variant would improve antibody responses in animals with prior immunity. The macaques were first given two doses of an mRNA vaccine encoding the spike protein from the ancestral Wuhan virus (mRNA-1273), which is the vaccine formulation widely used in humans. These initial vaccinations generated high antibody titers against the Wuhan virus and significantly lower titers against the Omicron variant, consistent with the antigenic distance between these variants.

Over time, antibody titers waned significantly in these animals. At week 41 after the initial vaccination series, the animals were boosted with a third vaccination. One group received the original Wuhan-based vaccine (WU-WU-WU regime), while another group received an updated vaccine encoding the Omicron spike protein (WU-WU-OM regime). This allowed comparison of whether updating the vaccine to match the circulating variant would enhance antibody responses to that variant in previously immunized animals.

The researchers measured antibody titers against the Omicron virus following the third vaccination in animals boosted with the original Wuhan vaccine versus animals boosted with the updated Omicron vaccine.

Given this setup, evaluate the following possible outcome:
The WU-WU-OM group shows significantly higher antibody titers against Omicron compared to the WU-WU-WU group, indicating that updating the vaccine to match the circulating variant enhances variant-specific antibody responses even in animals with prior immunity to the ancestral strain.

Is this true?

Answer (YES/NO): NO